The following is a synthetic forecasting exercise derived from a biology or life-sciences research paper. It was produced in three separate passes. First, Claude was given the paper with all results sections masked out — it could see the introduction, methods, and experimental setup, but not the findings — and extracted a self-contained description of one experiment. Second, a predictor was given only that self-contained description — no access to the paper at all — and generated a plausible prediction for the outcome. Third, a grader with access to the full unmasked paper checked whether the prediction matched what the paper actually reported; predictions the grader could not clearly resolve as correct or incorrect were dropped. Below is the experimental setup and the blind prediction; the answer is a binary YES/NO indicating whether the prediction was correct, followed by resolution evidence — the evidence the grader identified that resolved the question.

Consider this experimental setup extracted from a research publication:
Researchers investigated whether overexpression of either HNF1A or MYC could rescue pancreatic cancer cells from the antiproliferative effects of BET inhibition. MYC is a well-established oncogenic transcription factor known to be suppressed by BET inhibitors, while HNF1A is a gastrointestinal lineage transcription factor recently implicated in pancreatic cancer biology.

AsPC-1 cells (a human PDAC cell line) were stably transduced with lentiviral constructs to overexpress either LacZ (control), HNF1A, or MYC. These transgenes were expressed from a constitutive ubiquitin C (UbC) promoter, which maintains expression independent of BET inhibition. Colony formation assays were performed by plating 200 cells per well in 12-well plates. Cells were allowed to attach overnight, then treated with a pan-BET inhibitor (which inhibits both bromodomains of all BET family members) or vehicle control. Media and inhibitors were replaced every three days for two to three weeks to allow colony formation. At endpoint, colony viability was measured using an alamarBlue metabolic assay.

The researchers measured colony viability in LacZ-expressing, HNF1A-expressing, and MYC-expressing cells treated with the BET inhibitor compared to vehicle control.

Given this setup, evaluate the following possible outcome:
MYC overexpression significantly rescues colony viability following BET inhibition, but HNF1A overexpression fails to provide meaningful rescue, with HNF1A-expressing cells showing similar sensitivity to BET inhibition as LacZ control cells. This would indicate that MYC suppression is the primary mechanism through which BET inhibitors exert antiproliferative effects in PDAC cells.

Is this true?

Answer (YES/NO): NO